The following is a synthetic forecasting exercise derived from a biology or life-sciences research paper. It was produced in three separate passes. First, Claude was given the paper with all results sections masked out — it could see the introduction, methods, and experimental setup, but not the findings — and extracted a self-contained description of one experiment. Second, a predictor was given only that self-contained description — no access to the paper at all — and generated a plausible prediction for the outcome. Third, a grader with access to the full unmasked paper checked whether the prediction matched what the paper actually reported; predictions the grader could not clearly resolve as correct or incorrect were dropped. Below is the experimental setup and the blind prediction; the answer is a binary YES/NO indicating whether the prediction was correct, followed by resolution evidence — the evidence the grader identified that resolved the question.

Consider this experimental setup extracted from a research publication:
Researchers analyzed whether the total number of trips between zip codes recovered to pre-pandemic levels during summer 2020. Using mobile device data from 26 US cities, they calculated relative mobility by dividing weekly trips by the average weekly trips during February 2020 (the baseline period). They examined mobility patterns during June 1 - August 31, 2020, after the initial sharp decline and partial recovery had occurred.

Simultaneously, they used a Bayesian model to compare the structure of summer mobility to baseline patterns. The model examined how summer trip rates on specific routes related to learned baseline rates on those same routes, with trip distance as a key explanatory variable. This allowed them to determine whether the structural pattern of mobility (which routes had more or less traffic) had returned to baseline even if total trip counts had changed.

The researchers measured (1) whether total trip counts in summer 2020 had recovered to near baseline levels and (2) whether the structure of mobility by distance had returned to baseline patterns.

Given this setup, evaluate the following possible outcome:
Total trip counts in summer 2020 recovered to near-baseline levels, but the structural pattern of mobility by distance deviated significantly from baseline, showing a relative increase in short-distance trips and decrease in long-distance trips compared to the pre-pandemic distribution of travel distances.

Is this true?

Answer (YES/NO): NO